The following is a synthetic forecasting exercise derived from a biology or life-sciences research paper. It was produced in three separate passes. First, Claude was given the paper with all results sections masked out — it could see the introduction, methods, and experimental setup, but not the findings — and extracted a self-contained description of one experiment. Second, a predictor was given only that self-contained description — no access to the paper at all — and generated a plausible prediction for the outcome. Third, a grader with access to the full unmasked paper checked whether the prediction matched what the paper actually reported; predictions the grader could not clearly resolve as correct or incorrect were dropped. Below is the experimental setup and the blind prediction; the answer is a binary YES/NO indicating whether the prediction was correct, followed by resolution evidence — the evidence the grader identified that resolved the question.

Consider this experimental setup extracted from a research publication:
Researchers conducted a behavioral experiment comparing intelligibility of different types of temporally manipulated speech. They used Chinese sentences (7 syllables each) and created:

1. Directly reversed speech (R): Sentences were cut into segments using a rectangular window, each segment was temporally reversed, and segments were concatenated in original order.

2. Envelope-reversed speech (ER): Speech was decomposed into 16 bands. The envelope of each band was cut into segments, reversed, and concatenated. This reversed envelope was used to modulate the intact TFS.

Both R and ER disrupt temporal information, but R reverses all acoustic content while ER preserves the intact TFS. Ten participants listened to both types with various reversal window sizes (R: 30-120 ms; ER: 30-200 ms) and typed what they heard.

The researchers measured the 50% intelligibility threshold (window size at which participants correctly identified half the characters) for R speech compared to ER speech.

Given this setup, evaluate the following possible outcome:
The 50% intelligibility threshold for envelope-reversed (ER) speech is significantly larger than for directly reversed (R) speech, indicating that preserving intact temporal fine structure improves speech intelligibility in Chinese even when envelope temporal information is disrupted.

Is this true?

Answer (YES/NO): YES